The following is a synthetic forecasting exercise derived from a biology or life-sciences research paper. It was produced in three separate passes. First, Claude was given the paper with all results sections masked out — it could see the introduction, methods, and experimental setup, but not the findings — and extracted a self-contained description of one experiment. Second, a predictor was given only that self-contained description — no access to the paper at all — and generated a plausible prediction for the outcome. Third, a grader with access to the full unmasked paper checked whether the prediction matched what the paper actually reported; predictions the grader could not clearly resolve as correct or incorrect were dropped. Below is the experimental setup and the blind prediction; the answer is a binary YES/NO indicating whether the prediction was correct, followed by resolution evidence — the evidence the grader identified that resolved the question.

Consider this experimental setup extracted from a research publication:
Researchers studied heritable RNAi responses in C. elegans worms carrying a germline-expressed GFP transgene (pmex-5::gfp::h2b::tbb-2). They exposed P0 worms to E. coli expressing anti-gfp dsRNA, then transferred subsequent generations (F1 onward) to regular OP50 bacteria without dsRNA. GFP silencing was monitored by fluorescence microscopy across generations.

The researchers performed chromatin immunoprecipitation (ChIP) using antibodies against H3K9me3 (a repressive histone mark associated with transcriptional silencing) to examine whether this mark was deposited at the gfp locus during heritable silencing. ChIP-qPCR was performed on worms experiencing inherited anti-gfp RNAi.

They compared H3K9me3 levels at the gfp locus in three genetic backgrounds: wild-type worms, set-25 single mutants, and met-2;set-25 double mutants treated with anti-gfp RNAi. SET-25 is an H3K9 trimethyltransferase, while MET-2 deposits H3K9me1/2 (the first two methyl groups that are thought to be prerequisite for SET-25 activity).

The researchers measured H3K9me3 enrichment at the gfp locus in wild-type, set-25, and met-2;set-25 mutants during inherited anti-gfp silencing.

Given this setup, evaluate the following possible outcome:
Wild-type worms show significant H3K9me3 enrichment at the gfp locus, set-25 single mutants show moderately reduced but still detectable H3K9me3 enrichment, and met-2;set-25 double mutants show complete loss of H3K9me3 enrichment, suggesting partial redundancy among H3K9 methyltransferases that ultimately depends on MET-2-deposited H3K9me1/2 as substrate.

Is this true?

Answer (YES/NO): NO